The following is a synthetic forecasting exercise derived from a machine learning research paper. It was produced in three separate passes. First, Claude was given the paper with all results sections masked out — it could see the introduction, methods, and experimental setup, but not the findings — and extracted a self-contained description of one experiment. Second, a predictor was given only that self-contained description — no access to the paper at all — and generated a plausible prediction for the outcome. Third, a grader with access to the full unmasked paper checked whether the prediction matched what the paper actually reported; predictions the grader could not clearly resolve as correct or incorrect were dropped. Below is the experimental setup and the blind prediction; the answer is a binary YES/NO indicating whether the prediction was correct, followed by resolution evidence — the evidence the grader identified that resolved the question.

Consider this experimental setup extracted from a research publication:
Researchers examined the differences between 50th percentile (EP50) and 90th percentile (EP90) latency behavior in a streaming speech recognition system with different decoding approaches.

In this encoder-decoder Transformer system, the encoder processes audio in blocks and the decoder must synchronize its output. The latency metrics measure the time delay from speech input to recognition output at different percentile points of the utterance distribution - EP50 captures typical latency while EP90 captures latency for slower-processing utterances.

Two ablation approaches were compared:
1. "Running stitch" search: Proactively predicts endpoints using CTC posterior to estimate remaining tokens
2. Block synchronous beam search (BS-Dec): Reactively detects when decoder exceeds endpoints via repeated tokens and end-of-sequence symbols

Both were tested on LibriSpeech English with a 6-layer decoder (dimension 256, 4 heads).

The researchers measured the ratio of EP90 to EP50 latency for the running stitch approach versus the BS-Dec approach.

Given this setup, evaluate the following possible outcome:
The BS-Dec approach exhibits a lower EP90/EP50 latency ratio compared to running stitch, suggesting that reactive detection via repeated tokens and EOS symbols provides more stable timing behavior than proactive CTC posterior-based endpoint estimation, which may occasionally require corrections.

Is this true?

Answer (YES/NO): NO